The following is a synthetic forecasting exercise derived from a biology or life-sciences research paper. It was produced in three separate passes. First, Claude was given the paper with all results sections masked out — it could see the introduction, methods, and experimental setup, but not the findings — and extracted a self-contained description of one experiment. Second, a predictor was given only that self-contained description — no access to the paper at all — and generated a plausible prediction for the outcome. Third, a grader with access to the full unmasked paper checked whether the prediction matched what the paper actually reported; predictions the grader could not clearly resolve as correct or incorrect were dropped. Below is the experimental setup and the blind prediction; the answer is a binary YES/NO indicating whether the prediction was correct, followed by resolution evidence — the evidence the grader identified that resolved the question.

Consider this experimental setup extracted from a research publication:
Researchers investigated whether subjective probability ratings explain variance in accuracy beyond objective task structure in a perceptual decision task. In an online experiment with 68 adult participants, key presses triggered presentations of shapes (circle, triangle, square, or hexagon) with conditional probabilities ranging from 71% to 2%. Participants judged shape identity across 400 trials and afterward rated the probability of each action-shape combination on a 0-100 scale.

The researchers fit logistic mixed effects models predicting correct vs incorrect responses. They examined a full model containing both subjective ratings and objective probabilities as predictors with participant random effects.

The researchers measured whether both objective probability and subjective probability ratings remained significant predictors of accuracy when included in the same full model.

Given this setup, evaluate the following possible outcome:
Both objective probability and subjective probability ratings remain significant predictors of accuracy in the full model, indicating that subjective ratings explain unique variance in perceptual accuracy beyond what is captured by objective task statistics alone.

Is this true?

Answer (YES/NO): YES